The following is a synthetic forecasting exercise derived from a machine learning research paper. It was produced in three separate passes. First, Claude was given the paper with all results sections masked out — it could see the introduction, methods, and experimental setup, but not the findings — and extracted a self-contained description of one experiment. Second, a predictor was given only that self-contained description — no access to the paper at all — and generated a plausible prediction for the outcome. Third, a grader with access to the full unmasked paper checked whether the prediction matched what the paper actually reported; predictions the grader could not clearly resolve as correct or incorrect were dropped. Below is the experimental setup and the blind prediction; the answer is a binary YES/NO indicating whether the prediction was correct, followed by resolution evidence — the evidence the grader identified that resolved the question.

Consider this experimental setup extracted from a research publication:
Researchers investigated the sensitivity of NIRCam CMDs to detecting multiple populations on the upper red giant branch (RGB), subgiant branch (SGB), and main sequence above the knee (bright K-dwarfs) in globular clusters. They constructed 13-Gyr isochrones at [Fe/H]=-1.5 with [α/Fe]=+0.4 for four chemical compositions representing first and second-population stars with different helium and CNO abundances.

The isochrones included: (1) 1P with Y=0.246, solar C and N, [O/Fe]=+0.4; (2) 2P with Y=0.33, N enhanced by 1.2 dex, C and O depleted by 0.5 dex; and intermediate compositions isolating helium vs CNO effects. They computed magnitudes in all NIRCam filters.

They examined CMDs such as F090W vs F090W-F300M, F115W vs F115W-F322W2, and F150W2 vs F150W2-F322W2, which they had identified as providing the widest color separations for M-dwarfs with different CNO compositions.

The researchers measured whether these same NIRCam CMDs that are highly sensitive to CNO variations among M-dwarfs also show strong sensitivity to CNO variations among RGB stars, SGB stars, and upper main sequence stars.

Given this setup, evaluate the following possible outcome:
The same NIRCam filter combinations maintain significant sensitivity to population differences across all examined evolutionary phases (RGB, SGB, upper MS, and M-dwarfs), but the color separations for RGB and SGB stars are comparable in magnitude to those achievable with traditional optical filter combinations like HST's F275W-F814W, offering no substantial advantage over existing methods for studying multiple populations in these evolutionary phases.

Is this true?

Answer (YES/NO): NO